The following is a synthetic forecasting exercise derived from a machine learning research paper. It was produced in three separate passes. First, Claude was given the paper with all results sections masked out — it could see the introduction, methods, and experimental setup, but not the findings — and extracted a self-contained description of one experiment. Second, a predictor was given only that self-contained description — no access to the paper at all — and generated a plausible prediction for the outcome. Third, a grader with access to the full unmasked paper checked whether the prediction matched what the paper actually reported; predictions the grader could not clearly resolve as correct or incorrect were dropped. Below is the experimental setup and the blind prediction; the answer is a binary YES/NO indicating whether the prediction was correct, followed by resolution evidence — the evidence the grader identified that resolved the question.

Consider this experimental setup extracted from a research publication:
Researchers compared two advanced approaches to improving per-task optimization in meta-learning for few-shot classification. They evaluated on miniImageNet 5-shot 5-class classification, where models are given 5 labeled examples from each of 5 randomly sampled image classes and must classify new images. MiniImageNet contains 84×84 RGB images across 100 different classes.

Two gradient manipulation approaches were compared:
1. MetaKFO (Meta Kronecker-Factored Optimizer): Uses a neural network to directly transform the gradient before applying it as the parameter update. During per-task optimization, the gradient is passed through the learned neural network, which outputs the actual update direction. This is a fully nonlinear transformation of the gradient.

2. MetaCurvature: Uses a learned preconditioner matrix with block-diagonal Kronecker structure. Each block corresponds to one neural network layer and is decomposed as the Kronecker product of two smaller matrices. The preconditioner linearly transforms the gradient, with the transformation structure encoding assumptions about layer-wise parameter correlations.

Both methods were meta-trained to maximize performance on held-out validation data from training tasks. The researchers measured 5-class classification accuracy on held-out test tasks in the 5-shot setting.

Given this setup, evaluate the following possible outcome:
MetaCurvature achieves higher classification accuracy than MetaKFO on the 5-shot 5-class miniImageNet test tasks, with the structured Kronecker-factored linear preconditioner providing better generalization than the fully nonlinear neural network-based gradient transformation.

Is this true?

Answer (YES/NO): YES